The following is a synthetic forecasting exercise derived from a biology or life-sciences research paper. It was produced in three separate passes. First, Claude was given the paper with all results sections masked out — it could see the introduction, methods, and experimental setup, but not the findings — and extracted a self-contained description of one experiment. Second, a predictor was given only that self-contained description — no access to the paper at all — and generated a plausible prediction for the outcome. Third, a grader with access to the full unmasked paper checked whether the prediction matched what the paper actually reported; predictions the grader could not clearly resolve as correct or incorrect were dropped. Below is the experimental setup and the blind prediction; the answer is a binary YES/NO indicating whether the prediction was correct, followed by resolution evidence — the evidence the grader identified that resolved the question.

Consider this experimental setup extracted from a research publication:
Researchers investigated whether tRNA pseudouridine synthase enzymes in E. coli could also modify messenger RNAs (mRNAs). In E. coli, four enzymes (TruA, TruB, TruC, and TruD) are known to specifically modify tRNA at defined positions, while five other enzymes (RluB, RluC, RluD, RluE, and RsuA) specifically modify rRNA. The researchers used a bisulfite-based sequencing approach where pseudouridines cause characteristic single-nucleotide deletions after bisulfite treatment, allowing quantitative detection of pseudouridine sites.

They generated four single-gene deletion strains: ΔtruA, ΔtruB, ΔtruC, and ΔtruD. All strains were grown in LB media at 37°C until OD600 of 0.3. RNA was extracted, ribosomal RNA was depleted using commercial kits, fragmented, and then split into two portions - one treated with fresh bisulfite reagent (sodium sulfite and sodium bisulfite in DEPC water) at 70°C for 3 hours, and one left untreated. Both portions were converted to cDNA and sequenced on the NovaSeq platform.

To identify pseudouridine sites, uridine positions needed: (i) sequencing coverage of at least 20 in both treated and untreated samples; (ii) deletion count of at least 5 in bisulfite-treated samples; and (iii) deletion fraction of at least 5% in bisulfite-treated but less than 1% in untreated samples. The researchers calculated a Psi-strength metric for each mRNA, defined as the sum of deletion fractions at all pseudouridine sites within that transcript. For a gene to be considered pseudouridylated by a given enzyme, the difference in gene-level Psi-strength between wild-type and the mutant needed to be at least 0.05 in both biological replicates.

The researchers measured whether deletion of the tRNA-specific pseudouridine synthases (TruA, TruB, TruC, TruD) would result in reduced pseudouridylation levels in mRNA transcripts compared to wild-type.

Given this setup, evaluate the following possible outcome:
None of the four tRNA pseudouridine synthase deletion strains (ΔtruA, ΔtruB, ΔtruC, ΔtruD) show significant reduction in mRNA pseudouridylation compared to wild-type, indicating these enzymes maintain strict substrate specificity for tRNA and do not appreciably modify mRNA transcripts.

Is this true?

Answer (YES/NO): NO